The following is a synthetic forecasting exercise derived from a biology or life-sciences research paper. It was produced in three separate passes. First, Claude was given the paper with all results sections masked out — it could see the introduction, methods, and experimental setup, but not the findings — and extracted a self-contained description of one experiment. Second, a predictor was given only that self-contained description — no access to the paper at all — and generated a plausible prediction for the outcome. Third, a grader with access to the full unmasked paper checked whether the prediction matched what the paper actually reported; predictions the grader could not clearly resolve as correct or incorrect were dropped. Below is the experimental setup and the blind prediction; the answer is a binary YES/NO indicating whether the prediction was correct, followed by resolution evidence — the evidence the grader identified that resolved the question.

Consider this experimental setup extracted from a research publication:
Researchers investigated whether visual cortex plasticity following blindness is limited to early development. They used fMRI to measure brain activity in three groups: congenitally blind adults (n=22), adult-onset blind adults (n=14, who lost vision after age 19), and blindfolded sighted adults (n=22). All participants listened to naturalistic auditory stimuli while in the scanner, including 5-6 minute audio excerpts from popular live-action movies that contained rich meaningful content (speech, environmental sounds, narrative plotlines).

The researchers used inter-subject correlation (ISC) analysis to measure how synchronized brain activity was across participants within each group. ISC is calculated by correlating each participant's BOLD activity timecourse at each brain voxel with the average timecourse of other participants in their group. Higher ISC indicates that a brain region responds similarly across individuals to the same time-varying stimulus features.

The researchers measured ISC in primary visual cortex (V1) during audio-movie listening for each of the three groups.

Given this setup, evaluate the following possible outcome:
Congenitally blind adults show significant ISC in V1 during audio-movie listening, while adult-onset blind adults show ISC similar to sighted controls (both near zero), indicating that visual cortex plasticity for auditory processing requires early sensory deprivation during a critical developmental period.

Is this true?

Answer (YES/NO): YES